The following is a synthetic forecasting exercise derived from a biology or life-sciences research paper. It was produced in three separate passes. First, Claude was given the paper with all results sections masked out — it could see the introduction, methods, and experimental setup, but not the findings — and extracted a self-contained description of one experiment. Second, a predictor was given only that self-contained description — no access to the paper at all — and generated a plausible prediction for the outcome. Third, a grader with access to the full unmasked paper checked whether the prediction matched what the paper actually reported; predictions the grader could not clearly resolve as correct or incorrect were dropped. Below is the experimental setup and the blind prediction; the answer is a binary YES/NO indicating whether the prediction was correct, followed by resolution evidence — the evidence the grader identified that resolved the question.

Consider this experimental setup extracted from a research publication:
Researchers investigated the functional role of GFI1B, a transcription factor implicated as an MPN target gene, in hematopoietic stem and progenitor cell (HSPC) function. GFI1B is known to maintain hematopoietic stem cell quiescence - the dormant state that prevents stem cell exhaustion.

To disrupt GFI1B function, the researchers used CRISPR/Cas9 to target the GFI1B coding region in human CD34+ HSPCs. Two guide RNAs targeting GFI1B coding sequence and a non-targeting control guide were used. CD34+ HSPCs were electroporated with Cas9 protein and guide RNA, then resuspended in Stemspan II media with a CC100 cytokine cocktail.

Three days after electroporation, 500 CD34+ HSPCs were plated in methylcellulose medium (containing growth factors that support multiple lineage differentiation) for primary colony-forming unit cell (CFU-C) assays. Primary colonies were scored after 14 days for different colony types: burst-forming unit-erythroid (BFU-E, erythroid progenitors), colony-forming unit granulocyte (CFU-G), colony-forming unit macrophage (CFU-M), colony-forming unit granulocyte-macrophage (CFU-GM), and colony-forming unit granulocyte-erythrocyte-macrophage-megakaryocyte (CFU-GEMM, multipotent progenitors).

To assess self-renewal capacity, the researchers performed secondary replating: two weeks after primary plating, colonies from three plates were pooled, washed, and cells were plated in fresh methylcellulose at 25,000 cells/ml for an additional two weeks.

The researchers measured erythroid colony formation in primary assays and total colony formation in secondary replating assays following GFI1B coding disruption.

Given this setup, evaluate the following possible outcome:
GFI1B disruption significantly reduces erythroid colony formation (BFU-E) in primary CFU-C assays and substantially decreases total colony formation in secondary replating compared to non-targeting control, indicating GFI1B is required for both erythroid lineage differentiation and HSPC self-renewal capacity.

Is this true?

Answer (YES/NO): NO